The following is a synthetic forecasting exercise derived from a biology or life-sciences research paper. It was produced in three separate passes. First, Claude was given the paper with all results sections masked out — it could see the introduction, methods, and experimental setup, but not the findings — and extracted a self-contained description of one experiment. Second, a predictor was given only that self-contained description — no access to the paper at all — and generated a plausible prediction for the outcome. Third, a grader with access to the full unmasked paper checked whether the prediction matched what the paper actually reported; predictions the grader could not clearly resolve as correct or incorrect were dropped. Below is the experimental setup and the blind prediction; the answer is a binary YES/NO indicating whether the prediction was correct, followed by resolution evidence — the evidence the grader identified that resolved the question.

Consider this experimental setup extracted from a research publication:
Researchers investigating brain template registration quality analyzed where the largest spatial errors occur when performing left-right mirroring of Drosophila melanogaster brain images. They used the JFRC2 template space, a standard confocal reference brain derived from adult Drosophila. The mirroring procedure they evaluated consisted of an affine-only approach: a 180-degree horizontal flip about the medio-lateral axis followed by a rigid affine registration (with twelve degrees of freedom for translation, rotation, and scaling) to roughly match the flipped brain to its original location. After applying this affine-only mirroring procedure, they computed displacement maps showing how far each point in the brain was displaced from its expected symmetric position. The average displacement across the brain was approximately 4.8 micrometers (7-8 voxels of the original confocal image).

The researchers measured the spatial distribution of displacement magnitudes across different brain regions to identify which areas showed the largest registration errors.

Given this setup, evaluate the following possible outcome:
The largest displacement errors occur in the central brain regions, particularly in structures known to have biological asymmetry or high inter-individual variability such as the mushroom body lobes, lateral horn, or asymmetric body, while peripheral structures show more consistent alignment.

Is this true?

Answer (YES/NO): NO